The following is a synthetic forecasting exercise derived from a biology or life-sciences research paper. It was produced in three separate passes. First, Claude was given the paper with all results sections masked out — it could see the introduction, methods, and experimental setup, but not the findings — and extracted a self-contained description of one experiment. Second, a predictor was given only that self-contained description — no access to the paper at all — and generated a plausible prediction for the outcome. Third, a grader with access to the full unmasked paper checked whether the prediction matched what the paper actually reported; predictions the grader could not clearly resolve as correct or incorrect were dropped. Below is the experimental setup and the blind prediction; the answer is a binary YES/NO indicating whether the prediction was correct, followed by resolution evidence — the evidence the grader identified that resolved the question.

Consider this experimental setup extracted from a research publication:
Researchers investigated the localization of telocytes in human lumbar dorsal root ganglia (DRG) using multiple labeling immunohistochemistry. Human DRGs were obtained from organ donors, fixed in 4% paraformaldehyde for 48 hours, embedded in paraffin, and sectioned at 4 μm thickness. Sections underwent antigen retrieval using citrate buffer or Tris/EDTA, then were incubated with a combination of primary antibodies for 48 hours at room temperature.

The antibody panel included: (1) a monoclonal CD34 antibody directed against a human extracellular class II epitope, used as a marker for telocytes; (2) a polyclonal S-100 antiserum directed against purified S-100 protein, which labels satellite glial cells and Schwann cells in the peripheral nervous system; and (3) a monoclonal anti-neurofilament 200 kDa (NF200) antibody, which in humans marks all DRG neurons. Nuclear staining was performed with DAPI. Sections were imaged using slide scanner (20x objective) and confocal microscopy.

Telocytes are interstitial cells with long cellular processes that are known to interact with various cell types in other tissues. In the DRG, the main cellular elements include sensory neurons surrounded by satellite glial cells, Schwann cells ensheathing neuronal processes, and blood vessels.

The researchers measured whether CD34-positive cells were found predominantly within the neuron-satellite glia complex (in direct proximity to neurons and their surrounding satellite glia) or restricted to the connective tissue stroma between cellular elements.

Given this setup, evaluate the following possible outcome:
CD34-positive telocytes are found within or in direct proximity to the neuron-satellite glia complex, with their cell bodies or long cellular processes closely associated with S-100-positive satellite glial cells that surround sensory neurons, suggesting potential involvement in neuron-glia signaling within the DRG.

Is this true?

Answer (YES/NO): NO